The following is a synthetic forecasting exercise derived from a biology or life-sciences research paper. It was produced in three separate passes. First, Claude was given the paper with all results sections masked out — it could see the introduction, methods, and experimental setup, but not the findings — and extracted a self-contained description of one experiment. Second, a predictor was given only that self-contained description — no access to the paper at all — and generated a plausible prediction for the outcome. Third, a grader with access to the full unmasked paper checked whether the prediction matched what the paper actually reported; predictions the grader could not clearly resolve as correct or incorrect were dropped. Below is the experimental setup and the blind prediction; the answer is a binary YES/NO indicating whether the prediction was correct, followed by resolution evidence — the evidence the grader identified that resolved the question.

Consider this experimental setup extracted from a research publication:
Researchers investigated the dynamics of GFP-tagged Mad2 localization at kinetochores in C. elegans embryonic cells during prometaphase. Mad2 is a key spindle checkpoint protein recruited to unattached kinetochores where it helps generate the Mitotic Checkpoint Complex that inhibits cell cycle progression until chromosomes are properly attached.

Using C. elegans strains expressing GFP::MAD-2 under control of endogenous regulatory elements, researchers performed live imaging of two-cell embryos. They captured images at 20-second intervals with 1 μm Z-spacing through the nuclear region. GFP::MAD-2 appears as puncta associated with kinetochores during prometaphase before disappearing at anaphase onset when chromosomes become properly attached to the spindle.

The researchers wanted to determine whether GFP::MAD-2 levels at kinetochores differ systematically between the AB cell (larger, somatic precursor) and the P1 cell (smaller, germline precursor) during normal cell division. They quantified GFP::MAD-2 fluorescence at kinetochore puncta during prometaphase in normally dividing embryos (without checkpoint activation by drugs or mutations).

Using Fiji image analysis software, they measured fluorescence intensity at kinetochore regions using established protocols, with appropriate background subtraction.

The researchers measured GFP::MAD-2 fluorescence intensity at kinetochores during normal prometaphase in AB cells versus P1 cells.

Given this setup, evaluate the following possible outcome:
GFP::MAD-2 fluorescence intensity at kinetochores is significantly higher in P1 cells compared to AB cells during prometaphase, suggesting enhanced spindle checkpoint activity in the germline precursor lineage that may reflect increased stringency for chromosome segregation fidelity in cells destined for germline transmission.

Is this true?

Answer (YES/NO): NO